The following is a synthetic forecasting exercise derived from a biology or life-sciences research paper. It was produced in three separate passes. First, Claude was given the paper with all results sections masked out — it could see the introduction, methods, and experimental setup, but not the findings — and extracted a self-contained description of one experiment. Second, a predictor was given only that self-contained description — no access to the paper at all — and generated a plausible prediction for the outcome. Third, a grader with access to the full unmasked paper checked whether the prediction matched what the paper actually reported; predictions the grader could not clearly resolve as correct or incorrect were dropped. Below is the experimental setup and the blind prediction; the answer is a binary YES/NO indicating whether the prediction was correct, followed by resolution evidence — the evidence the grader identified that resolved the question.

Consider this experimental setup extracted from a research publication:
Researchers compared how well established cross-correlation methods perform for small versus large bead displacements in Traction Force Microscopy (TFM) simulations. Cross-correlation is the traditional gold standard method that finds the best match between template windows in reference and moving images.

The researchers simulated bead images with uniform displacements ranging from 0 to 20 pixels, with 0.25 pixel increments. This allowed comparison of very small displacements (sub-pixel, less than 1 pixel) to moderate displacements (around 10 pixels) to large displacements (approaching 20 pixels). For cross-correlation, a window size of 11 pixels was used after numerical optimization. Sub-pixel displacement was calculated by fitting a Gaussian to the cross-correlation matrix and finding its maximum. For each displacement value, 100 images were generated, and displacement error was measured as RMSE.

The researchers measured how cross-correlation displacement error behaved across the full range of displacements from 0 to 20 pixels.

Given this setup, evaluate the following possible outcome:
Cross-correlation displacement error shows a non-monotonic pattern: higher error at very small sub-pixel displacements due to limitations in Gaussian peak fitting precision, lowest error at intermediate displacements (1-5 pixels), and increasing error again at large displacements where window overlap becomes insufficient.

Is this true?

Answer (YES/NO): NO